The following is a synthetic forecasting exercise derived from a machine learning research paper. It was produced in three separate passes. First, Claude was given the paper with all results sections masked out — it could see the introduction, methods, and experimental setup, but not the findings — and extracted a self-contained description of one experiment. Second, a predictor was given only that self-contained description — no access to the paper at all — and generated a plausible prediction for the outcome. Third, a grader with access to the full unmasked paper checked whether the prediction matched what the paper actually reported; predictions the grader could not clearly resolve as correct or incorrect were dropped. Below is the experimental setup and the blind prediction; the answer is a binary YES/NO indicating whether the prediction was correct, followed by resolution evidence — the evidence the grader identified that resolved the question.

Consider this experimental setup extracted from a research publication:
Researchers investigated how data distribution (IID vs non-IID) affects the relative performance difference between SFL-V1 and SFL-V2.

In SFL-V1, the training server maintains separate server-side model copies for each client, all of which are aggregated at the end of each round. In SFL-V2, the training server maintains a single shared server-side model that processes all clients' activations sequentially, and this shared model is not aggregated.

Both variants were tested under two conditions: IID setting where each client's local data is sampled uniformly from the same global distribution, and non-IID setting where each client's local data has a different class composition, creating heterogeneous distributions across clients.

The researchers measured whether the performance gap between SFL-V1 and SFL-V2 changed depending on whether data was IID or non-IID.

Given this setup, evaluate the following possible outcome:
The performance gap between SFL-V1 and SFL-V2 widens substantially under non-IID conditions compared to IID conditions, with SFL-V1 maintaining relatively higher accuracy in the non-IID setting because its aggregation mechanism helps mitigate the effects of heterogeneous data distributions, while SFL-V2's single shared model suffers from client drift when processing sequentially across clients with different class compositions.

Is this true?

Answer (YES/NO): NO